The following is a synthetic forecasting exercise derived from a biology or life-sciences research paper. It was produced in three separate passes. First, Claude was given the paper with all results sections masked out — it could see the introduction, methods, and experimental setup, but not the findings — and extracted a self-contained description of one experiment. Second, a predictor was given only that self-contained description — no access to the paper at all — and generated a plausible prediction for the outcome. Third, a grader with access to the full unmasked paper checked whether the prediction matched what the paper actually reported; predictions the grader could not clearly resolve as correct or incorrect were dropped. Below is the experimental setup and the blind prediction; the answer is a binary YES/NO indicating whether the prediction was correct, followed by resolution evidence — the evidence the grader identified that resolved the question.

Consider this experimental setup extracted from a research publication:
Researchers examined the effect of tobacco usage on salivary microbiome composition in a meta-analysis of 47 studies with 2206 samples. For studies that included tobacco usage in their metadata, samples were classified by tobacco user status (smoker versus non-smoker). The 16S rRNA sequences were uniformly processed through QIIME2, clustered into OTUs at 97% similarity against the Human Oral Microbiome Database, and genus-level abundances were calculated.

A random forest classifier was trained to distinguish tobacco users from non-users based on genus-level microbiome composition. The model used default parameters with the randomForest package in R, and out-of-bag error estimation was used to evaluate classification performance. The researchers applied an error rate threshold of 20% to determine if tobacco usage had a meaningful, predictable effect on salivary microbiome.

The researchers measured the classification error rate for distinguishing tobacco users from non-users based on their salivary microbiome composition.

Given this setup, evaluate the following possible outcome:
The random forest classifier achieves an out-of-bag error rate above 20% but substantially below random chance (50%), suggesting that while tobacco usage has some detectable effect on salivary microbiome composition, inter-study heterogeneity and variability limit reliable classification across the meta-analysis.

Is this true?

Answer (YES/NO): NO